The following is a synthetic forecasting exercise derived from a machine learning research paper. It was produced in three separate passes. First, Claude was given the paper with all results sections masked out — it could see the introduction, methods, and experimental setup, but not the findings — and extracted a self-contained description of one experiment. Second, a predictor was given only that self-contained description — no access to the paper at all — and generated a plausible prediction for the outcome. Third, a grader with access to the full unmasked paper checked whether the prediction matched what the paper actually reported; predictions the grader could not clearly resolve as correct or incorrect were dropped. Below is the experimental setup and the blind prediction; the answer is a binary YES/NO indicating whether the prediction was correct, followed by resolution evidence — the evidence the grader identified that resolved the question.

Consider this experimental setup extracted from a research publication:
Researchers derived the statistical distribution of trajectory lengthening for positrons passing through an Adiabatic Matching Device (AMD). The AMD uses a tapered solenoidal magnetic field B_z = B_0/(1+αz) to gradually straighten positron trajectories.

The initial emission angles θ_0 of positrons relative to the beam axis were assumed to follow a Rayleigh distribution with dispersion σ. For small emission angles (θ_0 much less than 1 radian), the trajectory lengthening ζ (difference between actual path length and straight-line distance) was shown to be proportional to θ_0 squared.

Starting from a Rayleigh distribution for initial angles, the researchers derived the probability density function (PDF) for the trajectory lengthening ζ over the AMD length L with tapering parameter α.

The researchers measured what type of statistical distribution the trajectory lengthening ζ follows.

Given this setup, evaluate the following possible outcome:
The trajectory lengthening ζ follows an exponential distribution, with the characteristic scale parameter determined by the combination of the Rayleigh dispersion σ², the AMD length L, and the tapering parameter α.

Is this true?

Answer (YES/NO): YES